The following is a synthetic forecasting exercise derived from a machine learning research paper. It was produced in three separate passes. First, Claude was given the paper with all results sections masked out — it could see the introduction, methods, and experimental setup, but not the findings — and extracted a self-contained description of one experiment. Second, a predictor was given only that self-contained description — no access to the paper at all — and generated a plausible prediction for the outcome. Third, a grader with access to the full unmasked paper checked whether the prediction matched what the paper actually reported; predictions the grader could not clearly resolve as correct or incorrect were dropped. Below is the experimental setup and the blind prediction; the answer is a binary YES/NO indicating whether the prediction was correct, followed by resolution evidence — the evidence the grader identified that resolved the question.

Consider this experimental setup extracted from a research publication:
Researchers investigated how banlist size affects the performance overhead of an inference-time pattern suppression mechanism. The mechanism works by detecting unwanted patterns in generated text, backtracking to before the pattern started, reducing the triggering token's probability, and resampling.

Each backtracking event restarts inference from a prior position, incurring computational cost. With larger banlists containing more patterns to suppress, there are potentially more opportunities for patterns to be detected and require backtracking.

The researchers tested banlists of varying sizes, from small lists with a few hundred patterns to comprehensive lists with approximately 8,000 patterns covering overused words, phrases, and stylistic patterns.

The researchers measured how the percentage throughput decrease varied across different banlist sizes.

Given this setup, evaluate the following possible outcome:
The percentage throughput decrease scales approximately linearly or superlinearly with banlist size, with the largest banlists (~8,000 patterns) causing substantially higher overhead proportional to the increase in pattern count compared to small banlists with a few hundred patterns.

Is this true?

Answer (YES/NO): NO